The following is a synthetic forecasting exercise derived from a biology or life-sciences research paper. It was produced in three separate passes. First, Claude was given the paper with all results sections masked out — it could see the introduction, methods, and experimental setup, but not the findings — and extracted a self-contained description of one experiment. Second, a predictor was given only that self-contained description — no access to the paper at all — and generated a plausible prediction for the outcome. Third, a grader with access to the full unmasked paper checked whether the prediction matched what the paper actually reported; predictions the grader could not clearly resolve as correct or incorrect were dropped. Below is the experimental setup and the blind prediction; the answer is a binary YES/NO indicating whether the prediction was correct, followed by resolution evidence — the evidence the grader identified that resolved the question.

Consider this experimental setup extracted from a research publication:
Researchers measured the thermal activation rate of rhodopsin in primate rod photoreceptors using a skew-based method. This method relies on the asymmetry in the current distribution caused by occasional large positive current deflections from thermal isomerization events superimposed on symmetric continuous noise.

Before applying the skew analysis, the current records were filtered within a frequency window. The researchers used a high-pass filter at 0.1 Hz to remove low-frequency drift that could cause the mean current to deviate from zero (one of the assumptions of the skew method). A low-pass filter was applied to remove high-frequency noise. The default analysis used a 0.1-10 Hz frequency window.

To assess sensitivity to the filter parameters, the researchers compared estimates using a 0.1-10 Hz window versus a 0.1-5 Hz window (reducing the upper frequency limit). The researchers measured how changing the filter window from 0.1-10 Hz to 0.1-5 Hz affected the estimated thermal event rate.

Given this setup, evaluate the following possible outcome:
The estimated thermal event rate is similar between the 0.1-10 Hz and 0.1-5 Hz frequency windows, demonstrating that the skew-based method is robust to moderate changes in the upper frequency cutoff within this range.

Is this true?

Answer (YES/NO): YES